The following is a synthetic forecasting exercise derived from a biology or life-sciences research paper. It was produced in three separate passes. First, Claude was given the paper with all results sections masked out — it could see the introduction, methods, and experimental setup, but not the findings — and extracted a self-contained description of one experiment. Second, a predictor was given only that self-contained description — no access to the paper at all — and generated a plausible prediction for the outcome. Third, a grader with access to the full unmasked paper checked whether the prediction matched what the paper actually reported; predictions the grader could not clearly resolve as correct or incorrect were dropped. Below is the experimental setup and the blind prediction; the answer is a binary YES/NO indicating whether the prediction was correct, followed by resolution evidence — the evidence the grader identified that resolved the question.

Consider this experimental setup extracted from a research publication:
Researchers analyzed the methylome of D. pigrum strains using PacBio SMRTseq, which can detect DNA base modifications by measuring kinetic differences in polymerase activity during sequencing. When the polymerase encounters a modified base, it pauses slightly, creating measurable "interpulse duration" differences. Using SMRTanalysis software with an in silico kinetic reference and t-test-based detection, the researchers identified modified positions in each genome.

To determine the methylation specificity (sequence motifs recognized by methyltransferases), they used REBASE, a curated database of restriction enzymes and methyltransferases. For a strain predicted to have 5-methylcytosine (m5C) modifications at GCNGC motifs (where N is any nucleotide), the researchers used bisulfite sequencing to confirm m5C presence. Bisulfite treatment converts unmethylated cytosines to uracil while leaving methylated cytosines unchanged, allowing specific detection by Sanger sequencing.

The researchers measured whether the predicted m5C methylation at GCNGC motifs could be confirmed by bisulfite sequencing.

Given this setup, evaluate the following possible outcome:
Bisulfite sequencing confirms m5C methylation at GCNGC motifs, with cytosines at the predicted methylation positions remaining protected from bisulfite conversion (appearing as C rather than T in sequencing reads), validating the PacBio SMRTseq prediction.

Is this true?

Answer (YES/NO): YES